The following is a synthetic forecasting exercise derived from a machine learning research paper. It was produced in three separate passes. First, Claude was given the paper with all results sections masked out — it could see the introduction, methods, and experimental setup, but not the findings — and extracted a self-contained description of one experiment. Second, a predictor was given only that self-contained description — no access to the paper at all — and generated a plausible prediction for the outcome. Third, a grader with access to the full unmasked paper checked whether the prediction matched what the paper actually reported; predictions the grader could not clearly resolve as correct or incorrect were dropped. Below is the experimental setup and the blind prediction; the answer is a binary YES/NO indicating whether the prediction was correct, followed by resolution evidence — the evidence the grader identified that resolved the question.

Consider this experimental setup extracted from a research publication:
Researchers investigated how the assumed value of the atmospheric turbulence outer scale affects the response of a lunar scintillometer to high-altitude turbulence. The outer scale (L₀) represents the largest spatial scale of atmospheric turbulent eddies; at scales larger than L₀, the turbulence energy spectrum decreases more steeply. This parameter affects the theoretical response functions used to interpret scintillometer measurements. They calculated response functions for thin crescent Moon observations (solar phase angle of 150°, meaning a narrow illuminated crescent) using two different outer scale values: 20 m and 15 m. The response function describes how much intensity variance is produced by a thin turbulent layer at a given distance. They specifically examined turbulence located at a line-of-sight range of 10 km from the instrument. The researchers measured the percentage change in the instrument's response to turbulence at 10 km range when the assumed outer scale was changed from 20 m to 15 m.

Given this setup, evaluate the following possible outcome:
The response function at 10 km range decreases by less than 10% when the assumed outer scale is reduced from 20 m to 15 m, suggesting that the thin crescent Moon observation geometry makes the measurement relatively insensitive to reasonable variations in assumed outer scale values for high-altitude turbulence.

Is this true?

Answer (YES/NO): NO